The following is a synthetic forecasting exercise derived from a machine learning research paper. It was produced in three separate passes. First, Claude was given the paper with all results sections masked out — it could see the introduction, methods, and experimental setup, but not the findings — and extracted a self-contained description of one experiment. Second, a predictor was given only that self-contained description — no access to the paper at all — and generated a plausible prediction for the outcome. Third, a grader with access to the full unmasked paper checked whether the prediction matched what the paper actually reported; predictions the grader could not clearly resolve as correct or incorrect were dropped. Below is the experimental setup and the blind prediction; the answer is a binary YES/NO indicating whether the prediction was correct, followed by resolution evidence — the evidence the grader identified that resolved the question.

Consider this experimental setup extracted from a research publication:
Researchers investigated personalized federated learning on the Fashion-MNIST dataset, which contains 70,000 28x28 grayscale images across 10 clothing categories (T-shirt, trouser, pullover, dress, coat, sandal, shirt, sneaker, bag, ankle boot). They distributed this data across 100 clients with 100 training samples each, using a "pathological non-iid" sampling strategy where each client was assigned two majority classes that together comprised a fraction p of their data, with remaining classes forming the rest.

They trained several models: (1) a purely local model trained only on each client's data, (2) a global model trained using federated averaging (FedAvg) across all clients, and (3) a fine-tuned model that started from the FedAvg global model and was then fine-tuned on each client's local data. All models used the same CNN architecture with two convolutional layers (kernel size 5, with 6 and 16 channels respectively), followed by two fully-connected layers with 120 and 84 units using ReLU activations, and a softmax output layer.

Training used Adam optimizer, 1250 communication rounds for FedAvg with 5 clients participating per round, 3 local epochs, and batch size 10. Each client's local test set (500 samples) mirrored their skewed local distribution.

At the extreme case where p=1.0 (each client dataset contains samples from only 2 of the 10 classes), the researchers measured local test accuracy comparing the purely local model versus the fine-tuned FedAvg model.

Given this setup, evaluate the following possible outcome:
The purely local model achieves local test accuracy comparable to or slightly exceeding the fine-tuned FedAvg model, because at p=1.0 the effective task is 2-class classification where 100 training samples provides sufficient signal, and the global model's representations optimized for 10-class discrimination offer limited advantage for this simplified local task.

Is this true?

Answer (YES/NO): YES